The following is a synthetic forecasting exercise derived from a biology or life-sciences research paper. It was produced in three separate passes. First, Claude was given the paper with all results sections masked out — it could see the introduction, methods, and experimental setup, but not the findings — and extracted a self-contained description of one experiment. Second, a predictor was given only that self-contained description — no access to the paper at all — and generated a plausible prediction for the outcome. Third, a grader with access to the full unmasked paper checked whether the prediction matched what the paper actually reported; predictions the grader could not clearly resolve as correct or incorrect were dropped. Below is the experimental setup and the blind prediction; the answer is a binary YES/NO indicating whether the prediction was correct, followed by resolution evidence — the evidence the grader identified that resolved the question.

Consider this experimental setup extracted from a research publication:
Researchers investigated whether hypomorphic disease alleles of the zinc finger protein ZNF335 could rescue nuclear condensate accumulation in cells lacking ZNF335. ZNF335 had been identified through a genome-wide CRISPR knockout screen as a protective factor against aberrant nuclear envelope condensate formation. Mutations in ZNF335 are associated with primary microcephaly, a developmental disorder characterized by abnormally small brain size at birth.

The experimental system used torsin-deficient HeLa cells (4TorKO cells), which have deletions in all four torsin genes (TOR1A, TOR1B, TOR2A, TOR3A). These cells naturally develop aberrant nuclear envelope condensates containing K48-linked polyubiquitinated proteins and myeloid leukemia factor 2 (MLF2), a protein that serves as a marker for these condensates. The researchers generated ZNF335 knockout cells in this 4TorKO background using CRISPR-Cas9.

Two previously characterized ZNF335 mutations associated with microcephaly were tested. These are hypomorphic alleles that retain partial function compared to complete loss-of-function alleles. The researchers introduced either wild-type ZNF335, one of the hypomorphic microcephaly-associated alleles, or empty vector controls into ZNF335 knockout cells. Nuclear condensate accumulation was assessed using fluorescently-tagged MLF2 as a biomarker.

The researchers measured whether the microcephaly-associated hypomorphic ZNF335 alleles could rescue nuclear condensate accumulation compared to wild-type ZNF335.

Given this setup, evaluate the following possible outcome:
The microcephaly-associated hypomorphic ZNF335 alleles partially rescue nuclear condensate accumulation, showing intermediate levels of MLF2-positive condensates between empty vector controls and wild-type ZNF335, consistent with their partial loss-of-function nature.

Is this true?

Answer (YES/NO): NO